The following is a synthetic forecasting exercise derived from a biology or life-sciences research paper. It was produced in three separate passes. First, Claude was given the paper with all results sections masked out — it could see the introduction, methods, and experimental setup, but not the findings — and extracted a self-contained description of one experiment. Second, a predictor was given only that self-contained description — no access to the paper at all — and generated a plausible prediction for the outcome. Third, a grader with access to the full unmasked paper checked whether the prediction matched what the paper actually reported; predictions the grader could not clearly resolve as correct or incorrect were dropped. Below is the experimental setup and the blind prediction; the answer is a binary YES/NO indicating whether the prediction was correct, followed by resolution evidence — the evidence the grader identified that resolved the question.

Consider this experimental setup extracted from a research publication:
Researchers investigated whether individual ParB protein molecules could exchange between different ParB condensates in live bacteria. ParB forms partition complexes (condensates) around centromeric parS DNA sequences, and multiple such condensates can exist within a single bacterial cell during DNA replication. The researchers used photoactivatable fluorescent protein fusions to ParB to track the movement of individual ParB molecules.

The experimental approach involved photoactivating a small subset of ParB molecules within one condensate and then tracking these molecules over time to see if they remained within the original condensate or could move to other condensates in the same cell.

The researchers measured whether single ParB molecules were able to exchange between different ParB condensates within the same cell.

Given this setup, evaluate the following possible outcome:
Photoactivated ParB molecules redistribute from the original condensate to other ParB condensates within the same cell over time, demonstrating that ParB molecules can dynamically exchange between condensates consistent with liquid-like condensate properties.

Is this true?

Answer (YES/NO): YES